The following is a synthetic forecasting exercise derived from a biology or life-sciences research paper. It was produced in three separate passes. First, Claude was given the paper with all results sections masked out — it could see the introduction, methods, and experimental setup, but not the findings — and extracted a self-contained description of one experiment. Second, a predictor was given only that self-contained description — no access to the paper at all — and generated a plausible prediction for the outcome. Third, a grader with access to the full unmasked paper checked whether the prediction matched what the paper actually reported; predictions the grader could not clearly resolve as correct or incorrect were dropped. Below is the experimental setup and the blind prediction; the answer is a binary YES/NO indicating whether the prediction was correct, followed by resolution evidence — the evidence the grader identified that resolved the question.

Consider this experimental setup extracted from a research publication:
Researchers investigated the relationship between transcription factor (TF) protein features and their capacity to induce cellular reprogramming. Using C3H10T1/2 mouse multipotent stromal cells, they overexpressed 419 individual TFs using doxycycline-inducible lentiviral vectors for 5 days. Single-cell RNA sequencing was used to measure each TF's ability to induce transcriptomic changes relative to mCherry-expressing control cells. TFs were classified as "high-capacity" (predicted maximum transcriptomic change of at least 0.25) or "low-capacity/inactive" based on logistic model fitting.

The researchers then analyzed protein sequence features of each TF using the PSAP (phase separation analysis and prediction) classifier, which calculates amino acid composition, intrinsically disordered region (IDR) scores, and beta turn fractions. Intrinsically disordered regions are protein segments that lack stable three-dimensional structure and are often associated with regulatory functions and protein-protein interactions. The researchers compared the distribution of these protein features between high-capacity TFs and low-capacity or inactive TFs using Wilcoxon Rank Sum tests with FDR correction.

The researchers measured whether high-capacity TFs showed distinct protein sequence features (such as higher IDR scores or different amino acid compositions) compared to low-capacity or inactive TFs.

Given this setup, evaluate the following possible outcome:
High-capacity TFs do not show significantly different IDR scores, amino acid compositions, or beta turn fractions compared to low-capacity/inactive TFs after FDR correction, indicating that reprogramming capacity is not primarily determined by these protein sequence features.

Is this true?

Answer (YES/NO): NO